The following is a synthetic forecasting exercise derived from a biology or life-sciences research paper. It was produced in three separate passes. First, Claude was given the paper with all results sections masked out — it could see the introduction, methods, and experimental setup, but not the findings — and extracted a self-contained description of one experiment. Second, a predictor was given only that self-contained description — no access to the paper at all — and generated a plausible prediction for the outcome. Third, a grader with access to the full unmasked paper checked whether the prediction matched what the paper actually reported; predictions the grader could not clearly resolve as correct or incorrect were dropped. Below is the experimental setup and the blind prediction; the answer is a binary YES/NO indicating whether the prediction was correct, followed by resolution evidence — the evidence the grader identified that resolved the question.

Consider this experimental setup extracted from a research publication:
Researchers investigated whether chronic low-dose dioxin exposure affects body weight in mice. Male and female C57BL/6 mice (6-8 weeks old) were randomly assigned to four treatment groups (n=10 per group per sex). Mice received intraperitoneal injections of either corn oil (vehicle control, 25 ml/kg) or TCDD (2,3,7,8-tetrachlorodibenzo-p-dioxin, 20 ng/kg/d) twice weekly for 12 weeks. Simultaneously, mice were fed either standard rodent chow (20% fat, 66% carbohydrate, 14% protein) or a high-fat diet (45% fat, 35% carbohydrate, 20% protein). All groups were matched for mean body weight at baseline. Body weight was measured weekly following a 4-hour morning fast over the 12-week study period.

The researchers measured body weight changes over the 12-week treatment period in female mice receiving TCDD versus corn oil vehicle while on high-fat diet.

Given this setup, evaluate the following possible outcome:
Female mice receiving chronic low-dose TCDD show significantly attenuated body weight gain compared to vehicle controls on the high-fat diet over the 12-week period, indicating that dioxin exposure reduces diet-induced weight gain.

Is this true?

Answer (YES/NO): NO